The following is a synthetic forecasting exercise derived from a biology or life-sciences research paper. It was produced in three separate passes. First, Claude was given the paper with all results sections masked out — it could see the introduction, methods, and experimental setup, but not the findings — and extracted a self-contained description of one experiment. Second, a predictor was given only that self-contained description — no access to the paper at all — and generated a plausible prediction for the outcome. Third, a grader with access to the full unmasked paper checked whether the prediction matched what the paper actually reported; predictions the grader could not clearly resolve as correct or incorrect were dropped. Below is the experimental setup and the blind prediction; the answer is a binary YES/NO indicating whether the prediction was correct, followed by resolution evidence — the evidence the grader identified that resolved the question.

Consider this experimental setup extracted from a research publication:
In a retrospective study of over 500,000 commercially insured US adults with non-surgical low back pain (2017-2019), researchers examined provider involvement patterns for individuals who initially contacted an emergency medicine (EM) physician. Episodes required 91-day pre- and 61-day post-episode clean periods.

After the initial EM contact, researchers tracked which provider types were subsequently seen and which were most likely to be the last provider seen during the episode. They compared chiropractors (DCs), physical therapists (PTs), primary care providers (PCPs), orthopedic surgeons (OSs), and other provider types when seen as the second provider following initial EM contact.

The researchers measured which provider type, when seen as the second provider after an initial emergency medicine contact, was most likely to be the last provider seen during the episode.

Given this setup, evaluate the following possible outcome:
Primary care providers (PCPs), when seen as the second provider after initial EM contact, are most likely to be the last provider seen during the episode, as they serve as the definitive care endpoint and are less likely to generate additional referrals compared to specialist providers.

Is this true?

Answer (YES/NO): NO